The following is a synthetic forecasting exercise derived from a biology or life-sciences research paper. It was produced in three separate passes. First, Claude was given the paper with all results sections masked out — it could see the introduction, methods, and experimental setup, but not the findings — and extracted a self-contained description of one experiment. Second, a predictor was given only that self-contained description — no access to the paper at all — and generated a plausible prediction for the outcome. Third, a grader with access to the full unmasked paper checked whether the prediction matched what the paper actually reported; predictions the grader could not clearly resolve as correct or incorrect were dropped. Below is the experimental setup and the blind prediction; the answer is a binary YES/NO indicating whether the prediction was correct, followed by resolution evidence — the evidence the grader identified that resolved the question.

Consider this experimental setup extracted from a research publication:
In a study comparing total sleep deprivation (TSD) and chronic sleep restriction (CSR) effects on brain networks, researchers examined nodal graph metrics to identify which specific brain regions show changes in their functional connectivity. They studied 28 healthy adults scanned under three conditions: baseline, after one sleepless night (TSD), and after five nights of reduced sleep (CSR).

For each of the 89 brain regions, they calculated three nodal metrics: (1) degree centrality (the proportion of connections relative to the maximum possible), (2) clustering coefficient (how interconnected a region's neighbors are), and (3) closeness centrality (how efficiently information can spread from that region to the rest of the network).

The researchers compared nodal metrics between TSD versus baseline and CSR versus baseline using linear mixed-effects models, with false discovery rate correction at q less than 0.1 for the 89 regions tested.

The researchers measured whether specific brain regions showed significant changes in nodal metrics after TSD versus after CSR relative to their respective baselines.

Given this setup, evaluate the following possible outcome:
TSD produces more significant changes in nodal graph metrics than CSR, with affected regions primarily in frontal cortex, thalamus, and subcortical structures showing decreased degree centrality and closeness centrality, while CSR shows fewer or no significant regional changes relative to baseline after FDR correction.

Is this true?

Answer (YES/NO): NO